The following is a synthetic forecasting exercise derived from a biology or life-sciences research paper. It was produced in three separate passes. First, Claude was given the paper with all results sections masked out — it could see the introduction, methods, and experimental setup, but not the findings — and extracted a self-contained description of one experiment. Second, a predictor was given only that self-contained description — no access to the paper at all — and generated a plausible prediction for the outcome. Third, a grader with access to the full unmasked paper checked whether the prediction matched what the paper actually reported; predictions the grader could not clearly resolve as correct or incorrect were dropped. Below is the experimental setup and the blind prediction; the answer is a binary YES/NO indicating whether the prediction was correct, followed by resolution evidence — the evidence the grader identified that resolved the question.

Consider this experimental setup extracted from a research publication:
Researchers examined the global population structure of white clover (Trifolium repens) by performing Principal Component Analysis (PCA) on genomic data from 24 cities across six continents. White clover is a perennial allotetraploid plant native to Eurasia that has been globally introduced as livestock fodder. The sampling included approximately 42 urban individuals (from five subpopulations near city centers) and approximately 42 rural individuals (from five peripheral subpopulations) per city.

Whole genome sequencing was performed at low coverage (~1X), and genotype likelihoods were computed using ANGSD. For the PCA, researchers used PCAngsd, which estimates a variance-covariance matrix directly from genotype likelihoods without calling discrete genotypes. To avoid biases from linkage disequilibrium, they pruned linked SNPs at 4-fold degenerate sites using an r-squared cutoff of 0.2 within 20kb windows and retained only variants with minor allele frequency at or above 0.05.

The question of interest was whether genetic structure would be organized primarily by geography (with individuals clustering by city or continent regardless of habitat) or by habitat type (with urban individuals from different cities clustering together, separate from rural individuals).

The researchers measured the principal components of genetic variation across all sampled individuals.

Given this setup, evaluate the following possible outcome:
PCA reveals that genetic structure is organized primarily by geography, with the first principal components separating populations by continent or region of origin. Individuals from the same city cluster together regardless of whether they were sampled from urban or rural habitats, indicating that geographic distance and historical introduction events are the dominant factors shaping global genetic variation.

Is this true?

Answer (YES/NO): YES